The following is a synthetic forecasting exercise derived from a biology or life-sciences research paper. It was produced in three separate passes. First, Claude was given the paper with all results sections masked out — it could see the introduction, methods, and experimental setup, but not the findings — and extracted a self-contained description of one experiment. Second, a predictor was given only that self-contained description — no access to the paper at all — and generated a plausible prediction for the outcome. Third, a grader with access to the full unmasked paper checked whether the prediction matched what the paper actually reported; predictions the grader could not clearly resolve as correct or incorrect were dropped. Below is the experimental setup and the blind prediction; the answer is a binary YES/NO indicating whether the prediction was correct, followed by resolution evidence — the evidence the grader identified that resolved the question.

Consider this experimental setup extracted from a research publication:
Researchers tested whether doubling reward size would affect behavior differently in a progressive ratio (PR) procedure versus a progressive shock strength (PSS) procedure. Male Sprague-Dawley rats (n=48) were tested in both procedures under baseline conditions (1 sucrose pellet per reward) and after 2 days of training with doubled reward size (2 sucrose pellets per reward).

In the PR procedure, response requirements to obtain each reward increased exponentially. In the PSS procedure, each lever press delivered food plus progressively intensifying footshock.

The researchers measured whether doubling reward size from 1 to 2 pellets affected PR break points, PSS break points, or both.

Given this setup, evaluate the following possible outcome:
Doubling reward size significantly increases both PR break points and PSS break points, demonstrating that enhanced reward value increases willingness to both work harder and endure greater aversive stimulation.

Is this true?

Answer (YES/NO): NO